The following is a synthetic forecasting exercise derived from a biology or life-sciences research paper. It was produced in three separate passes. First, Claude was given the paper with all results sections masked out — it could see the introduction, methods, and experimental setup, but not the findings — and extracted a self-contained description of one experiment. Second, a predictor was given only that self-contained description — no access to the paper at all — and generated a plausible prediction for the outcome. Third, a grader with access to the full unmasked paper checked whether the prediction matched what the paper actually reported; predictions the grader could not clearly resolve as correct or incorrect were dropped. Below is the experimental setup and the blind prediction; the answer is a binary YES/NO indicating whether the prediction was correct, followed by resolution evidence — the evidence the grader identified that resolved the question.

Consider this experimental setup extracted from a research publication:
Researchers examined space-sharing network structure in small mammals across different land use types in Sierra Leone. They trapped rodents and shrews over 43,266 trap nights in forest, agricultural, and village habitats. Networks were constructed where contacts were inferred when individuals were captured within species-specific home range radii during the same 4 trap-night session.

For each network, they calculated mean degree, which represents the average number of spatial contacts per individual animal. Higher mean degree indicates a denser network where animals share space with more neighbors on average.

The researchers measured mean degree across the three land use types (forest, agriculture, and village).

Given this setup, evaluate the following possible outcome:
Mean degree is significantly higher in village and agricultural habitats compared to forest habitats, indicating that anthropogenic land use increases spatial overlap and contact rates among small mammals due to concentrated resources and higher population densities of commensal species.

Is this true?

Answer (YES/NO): NO